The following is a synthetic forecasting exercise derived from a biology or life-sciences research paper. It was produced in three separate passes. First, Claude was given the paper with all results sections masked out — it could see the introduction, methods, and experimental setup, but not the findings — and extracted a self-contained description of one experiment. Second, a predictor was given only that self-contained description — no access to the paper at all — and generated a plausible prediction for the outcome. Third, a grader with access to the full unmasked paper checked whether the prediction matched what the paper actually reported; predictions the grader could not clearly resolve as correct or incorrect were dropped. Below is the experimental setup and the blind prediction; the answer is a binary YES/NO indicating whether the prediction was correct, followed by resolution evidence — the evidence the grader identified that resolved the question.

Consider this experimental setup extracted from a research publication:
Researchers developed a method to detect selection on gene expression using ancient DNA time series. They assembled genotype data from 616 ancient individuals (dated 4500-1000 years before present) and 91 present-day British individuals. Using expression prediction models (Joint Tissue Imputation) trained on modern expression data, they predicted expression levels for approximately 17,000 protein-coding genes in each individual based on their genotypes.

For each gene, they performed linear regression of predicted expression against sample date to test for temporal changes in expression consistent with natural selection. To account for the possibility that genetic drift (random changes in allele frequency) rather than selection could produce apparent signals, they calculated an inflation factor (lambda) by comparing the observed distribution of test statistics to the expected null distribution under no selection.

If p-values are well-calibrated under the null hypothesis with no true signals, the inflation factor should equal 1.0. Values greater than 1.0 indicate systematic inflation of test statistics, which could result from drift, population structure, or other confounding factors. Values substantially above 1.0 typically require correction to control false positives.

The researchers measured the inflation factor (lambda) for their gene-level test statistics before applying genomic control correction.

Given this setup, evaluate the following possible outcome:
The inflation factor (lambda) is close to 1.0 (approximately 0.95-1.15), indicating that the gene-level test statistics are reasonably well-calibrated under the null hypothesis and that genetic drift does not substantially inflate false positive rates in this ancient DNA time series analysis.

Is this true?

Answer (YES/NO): NO